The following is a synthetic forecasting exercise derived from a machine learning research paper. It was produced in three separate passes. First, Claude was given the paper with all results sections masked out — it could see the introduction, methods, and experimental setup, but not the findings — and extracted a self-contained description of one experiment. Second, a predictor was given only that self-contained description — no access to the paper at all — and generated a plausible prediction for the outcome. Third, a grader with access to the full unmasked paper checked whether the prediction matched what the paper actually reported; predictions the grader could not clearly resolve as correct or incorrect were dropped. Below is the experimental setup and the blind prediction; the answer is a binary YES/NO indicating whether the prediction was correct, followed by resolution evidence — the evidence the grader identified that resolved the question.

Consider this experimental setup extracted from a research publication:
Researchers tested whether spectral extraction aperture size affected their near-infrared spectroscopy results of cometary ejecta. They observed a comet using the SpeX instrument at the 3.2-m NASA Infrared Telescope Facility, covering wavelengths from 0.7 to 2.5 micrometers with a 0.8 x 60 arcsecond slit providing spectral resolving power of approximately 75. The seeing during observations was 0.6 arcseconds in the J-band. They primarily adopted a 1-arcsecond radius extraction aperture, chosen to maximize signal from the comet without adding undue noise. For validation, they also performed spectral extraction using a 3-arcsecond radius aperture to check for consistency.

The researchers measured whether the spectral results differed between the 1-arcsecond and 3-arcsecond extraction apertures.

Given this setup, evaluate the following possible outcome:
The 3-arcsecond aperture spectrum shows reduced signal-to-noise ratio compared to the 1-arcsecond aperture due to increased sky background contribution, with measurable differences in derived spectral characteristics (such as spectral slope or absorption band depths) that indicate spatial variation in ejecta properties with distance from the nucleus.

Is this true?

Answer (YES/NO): NO